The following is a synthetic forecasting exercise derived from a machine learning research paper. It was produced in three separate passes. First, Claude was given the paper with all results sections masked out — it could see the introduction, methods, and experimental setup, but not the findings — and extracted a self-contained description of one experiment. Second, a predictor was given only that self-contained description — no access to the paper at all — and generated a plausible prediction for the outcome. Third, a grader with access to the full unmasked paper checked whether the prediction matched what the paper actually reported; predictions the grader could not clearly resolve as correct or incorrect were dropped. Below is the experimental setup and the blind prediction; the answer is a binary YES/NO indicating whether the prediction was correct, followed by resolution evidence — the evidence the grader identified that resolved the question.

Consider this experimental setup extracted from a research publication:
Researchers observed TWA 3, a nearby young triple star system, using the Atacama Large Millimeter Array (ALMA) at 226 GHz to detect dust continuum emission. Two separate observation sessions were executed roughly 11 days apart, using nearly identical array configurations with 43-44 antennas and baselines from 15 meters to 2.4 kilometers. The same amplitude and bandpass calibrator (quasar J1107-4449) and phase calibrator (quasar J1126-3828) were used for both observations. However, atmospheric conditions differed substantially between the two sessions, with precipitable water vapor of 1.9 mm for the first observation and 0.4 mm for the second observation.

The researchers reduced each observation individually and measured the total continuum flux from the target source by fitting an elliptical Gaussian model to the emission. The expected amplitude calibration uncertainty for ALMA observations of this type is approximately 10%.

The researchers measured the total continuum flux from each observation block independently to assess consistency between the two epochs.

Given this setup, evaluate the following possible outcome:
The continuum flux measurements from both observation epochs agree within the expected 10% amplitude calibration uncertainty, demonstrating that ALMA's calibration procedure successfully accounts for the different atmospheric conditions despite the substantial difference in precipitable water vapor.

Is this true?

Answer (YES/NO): NO